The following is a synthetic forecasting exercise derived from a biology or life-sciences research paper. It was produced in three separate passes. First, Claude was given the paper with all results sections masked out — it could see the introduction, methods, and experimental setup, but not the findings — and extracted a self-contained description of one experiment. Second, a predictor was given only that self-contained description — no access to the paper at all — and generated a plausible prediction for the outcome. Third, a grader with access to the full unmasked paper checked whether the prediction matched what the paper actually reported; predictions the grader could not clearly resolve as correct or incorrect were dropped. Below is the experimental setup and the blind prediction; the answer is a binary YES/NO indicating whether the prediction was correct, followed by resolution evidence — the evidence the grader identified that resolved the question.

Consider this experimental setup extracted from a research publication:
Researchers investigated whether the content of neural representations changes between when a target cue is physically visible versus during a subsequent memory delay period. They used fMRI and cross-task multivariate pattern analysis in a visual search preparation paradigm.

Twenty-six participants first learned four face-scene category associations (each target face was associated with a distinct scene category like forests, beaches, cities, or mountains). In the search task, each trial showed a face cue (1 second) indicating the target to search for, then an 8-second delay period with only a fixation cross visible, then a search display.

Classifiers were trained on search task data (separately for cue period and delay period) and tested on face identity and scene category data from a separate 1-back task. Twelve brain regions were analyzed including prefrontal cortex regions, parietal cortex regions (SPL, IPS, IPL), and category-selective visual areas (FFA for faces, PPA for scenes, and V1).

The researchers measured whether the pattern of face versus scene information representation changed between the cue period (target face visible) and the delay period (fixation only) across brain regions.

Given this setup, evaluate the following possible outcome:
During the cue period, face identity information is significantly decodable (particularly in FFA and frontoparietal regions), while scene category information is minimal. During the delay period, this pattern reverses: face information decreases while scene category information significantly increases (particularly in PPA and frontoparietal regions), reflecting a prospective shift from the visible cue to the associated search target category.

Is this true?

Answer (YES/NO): YES